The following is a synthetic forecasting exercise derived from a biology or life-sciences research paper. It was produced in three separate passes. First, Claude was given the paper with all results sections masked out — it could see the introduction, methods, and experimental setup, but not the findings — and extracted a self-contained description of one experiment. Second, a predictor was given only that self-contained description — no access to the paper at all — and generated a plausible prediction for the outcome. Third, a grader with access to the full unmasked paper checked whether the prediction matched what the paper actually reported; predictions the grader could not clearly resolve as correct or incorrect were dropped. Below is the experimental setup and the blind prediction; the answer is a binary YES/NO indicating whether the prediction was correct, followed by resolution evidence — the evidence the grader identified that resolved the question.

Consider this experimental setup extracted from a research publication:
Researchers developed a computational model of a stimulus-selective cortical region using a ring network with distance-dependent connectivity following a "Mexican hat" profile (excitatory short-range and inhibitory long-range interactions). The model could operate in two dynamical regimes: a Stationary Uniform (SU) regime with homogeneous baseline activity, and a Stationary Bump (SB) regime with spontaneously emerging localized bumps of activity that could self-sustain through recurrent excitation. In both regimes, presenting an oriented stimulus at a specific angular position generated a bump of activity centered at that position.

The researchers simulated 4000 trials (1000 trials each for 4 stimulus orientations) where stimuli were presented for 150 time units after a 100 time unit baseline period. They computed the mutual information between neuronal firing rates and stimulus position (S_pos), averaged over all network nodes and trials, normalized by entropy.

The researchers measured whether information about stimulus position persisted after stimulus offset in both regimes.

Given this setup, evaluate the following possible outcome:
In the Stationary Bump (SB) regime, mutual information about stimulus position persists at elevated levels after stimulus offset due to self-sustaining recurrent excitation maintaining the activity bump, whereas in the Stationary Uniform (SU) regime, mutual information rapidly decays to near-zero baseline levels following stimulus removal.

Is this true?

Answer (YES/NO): YES